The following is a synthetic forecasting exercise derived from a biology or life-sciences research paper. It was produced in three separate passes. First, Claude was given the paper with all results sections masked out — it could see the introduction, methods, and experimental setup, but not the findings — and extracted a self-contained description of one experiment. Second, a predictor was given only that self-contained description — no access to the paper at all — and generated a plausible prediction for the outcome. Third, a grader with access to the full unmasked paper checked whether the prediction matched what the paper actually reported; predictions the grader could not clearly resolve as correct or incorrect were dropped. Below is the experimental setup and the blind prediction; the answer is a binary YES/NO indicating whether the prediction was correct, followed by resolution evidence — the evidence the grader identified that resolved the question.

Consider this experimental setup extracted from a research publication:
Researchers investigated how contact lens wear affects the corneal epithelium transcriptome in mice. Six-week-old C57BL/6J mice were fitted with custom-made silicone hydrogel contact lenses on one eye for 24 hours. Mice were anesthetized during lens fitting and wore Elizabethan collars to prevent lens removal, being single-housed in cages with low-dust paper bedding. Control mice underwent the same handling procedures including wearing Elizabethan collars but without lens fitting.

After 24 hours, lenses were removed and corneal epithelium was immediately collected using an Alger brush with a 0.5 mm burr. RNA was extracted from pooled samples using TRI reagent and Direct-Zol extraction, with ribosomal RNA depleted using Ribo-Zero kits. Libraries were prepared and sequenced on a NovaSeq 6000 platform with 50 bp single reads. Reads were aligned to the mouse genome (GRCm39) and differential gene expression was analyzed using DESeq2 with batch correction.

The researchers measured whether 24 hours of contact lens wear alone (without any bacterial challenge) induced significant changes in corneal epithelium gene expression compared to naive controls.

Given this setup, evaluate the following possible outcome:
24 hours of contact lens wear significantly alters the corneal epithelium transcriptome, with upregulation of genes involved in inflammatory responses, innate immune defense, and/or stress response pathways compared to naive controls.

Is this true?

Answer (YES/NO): YES